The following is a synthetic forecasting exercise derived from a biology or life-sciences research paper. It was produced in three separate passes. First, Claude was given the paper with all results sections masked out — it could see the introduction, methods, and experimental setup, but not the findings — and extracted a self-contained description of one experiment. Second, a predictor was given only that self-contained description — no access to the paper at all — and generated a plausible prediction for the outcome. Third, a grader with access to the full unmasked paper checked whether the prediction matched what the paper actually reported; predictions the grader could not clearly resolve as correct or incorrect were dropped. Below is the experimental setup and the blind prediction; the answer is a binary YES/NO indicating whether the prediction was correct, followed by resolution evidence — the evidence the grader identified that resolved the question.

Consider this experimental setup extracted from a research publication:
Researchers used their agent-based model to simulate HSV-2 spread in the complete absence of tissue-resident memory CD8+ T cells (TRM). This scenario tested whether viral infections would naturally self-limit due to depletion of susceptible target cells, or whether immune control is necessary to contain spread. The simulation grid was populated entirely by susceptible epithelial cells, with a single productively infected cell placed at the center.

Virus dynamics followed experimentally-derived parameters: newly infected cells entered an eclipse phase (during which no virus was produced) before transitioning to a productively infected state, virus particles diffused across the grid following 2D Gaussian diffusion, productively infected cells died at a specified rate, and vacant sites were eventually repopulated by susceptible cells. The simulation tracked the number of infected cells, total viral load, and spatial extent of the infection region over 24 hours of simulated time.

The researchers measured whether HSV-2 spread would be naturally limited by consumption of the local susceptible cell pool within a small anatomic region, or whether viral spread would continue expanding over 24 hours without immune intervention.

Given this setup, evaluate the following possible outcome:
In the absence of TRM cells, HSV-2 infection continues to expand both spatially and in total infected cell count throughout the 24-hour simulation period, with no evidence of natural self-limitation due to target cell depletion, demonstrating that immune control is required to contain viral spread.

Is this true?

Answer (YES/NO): YES